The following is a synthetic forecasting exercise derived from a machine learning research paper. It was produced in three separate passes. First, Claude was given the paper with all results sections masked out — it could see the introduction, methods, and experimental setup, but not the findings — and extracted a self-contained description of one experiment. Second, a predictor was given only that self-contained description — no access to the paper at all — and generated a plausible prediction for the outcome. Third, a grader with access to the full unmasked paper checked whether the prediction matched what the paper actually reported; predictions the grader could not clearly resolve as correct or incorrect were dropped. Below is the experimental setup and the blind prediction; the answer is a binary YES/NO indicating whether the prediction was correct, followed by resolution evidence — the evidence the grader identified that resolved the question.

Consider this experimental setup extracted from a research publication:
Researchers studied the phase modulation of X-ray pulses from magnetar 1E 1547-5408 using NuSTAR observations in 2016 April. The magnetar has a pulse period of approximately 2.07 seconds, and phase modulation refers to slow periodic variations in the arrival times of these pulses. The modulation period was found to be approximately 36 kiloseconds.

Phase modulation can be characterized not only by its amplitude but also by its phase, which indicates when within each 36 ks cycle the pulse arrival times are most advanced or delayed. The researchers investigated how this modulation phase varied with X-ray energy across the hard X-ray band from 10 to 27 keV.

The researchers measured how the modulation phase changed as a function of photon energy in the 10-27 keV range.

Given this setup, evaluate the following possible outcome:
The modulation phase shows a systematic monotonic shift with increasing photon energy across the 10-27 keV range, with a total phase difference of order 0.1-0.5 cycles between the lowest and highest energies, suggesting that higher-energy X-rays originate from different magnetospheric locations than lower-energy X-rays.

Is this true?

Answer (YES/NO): NO